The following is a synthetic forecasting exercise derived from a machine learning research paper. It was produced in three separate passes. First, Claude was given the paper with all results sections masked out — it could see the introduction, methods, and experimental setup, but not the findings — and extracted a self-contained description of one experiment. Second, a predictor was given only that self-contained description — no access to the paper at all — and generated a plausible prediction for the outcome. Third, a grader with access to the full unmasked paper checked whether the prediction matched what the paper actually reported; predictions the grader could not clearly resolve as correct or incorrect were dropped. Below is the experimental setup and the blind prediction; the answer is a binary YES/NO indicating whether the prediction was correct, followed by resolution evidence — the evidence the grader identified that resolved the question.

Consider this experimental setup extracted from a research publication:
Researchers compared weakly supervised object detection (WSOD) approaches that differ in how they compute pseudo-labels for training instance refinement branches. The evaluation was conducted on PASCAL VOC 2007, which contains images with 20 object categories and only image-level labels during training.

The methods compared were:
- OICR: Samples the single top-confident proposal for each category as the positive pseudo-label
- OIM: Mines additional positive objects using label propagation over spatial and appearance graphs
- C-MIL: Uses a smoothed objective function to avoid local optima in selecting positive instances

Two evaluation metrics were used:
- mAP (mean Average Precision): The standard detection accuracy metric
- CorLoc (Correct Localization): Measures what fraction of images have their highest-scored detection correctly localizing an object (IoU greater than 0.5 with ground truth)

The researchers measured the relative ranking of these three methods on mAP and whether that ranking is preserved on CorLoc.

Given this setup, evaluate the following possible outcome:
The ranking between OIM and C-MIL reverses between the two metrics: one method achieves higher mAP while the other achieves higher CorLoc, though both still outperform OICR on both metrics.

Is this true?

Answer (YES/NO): YES